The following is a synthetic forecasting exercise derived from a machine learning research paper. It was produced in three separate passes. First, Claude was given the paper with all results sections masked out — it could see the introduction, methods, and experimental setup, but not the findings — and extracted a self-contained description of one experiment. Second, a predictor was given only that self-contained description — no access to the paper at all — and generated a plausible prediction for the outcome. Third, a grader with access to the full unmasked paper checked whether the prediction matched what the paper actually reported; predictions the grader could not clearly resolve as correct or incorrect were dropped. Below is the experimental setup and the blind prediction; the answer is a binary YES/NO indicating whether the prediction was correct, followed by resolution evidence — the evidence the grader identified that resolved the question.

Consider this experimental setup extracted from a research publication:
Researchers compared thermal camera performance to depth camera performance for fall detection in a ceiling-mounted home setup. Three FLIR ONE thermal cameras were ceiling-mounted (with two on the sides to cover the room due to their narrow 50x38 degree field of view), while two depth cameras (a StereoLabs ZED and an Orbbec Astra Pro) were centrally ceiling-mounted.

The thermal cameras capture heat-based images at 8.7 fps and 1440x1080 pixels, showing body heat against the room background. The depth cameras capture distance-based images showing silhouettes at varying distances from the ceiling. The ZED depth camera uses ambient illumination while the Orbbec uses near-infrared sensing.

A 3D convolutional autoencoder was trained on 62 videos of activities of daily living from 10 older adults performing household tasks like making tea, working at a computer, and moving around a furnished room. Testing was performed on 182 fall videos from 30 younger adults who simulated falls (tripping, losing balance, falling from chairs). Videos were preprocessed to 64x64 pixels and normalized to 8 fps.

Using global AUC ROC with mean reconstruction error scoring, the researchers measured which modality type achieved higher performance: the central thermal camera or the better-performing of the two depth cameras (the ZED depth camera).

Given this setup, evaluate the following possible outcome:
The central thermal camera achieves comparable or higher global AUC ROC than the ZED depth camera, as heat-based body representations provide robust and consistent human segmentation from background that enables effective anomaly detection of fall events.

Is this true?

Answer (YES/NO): YES